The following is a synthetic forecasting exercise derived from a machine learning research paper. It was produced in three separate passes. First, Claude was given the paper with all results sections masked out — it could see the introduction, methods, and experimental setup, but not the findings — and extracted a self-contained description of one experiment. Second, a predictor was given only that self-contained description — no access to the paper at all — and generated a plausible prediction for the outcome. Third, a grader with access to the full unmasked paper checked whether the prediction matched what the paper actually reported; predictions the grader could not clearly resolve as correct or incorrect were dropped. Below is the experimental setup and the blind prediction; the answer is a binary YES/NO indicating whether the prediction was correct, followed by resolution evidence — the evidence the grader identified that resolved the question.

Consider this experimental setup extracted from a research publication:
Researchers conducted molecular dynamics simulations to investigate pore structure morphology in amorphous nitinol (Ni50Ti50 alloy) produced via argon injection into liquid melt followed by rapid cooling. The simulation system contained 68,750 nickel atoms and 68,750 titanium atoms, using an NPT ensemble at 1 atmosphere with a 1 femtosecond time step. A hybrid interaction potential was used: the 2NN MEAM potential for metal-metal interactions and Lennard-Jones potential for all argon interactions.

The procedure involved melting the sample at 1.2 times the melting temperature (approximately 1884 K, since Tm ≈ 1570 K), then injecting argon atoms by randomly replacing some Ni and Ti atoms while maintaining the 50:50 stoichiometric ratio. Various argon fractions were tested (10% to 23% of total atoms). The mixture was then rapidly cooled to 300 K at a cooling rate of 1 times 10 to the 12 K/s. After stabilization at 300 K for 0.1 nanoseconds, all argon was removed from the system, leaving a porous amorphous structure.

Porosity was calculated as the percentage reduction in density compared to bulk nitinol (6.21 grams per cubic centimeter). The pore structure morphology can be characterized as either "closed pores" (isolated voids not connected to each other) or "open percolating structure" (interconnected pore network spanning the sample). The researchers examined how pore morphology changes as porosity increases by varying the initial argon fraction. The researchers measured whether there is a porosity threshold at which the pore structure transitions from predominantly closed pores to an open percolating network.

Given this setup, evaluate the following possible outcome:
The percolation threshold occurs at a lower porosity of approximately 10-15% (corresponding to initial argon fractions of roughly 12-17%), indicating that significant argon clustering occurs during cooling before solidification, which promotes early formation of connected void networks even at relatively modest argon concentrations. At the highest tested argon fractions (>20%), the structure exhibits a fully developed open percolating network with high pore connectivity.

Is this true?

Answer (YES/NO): NO